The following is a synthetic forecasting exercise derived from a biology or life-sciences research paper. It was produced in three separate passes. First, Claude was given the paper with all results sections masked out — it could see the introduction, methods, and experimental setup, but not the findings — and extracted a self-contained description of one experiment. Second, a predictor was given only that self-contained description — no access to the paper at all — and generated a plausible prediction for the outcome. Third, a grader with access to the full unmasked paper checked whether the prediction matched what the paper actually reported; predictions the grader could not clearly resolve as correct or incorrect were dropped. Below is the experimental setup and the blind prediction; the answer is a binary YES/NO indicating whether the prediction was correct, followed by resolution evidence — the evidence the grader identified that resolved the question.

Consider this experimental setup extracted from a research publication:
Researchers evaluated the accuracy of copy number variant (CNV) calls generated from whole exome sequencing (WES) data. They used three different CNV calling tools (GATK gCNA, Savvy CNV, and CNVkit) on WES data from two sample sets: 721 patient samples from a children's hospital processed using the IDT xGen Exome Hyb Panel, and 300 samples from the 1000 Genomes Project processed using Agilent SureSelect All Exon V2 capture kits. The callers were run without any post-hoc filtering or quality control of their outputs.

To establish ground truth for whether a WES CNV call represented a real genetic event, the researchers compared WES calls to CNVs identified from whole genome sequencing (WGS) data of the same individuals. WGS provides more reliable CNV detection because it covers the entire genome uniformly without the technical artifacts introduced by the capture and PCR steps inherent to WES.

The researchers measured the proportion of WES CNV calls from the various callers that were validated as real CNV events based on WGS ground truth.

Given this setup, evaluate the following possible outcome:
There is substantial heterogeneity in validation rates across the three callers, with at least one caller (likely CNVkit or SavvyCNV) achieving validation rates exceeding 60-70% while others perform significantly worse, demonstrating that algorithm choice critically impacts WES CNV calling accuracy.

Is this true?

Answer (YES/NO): NO